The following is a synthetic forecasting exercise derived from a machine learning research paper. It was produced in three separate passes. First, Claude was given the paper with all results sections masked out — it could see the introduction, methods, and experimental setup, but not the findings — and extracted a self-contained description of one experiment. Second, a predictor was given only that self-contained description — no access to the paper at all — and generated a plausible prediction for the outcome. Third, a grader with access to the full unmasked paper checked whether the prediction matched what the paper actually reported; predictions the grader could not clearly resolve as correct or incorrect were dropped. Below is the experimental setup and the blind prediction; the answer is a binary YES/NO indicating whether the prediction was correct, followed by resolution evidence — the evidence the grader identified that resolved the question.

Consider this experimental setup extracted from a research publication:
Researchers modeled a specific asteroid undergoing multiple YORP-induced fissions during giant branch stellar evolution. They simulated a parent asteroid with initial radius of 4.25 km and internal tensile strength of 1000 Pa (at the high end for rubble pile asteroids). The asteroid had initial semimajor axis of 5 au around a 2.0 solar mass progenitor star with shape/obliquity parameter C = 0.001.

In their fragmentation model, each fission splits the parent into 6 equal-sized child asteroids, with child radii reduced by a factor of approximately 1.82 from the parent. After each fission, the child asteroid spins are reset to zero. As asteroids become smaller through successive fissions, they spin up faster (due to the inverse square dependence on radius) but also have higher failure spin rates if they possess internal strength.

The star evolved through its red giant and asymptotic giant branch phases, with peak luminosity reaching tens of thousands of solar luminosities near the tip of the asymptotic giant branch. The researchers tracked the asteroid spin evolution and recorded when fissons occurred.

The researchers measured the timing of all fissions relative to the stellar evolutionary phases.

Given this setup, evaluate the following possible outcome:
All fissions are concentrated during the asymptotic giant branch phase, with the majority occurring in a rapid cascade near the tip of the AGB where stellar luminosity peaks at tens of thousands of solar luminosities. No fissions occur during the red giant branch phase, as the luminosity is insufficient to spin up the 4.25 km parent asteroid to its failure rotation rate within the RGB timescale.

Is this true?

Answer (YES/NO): YES